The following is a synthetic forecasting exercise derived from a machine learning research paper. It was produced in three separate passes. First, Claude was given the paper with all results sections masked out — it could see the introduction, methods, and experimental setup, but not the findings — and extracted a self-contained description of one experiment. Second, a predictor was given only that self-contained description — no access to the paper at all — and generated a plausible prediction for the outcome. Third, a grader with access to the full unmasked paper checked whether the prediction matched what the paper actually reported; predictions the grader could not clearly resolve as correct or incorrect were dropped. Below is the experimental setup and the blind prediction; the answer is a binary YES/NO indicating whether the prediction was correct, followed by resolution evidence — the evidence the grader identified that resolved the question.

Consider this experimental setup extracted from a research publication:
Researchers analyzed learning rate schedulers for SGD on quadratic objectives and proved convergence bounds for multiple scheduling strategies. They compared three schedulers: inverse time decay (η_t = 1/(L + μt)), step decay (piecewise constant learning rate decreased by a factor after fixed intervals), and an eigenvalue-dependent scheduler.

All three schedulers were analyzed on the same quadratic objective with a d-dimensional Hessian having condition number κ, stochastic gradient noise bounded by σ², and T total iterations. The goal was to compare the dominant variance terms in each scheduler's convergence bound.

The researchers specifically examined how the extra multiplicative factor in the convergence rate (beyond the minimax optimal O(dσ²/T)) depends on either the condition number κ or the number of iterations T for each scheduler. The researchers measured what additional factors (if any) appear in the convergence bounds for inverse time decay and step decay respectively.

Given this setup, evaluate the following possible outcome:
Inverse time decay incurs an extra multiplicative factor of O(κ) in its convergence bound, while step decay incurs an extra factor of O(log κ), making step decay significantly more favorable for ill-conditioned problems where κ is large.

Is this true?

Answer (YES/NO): NO